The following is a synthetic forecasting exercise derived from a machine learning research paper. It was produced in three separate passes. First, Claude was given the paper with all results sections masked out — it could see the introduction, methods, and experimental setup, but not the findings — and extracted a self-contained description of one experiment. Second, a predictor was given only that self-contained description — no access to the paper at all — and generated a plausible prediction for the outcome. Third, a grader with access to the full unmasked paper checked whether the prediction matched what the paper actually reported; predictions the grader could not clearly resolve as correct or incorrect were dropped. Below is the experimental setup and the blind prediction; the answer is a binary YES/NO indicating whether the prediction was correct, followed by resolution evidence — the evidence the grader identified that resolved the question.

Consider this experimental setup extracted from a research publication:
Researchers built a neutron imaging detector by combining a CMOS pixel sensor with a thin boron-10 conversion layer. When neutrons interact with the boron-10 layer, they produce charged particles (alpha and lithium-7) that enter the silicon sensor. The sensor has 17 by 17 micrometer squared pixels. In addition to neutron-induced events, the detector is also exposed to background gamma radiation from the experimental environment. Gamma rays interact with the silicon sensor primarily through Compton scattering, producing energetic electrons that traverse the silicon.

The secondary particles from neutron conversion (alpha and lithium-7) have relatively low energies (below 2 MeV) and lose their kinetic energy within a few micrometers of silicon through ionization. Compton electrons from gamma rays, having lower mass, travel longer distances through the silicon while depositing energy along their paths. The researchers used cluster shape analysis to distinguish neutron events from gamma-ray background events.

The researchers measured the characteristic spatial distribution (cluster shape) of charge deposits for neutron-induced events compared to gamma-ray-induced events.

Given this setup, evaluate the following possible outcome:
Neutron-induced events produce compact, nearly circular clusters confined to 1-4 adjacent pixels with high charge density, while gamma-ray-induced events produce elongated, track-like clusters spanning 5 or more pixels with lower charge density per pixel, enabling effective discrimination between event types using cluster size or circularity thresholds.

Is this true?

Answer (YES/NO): NO